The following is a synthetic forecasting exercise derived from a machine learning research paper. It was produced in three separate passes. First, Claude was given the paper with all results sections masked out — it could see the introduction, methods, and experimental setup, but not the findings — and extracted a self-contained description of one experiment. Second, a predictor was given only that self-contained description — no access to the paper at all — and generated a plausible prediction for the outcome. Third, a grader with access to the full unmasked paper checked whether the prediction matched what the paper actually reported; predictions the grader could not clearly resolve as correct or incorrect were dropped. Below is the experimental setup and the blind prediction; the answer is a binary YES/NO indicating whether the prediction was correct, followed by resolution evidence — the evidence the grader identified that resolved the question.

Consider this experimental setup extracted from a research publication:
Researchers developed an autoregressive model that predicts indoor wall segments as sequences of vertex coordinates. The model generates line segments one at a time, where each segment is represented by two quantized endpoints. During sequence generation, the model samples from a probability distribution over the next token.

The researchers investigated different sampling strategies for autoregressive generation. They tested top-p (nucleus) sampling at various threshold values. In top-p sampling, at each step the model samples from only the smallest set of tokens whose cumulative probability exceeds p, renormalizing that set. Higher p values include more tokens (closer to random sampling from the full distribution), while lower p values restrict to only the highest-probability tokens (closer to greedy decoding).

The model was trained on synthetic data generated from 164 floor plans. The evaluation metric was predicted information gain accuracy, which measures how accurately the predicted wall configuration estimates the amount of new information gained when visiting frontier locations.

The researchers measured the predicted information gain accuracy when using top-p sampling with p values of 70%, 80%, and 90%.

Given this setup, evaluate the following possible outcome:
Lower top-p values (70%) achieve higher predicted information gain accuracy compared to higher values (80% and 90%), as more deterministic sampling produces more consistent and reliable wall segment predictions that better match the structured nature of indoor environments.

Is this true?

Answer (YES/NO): NO